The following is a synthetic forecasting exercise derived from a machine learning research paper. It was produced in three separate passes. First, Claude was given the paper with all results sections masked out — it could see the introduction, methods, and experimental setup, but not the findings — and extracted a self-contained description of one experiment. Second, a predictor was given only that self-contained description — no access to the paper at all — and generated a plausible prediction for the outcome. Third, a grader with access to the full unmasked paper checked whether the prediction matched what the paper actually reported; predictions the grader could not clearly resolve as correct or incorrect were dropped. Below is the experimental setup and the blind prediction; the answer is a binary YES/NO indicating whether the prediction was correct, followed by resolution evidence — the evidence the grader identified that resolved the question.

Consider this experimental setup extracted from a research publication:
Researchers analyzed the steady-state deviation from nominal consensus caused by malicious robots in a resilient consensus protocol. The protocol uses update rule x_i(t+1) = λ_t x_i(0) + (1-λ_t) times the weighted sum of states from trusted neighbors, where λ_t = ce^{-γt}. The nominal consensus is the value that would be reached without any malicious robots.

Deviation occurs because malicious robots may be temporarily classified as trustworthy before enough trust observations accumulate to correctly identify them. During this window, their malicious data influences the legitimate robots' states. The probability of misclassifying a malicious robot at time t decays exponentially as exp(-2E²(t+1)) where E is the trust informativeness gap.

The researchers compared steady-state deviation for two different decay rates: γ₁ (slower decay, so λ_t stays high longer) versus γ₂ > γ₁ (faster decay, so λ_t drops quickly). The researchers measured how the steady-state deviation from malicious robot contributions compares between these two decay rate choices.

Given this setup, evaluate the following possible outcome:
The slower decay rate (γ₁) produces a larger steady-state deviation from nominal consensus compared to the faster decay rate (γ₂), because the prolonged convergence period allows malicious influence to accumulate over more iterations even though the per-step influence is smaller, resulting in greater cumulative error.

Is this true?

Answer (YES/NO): NO